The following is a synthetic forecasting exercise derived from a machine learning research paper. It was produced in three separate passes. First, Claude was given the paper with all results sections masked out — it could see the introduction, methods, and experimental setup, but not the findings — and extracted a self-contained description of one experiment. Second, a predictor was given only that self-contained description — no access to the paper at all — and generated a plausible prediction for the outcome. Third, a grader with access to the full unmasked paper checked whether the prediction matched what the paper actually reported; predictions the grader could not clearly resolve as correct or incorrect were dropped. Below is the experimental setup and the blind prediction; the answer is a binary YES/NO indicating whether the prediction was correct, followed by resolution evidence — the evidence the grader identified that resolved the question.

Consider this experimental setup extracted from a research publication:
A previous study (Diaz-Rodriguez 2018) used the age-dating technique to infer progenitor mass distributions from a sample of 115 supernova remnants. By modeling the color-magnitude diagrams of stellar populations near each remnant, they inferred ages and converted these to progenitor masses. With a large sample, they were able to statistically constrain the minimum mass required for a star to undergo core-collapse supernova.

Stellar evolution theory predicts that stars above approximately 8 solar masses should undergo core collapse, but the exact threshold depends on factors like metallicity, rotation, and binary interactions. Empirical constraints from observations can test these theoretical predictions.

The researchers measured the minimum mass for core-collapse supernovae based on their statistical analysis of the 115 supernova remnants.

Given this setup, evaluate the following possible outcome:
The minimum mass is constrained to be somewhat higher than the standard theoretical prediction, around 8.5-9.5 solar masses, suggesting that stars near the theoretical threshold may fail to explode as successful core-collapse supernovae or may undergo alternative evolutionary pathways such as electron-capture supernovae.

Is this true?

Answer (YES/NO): NO